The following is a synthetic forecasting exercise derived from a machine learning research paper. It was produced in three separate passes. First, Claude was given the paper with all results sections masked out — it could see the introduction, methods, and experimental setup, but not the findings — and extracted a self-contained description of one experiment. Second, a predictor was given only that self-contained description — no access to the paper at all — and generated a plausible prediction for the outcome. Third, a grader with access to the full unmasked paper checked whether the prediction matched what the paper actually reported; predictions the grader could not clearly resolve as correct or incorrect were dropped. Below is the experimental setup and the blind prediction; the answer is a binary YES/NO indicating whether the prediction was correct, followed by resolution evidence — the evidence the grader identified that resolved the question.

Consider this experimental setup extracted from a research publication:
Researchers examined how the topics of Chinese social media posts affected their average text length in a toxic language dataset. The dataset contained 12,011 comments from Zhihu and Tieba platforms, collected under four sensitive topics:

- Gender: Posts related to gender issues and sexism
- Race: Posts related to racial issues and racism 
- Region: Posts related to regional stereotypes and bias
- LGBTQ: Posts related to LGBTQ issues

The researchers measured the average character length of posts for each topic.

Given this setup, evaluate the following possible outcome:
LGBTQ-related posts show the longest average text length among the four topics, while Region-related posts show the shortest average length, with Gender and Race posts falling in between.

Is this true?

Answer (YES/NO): NO